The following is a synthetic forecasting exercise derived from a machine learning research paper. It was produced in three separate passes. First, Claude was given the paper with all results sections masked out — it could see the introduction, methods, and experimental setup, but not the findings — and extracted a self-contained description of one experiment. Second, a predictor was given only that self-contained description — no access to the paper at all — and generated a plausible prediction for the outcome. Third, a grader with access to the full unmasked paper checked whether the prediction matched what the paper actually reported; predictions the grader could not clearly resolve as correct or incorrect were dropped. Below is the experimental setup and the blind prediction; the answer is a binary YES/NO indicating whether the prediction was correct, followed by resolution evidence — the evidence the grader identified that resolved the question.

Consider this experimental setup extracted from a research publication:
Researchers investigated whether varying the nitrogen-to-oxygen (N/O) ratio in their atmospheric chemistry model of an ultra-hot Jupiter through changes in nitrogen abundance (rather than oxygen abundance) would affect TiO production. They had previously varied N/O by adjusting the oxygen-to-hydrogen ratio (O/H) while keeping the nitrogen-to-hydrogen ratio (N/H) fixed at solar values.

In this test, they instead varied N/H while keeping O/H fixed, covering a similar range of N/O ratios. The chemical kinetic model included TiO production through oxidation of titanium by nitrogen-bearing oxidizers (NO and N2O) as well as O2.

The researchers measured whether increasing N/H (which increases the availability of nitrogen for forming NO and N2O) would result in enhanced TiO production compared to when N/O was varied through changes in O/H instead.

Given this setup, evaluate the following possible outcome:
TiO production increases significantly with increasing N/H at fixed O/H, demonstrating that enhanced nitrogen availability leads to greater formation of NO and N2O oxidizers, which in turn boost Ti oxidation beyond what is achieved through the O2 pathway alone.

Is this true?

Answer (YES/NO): NO